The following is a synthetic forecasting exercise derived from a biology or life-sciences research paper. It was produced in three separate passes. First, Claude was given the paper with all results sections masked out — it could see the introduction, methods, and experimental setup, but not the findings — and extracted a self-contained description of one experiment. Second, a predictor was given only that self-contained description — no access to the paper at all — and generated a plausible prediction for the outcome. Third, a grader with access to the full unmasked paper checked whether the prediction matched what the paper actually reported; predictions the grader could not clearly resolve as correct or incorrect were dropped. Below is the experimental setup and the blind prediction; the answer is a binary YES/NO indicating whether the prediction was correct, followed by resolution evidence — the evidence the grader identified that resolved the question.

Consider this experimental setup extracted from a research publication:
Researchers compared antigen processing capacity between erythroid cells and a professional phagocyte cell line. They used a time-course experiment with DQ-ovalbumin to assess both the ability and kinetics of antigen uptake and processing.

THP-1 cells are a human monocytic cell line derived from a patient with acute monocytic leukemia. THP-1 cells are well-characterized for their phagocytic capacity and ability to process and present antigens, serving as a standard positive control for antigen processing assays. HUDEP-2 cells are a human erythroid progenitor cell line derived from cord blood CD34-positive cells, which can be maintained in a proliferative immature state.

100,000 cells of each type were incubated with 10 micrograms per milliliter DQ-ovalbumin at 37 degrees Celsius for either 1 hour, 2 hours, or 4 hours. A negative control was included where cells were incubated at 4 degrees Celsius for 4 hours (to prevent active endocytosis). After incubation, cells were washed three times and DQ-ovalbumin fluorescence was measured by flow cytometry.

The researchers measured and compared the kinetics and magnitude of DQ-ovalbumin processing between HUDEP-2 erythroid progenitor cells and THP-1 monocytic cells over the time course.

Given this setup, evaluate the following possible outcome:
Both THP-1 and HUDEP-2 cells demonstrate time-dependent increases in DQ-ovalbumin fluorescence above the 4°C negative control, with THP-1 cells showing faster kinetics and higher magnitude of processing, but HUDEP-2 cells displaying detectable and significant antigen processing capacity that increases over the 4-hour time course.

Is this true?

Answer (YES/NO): YES